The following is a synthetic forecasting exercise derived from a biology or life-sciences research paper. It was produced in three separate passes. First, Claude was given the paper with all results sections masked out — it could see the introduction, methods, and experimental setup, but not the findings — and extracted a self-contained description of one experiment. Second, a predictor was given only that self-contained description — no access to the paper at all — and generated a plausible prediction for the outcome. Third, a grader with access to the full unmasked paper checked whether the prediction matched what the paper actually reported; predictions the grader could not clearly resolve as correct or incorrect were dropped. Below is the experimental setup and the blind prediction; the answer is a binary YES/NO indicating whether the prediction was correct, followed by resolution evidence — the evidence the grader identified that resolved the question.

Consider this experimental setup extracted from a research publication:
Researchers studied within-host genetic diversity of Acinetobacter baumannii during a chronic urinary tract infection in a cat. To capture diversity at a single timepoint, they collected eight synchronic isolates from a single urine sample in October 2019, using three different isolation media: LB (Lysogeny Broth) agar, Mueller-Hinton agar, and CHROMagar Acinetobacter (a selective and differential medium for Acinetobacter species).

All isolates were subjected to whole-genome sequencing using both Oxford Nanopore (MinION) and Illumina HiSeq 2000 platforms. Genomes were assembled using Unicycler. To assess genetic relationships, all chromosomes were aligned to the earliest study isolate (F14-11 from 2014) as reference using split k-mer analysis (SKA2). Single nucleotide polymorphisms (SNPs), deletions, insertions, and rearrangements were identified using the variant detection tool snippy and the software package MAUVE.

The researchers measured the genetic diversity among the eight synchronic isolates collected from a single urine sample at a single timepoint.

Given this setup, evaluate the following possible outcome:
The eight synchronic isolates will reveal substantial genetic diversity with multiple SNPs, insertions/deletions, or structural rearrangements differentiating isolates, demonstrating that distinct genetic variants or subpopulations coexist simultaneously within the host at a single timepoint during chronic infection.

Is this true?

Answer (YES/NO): YES